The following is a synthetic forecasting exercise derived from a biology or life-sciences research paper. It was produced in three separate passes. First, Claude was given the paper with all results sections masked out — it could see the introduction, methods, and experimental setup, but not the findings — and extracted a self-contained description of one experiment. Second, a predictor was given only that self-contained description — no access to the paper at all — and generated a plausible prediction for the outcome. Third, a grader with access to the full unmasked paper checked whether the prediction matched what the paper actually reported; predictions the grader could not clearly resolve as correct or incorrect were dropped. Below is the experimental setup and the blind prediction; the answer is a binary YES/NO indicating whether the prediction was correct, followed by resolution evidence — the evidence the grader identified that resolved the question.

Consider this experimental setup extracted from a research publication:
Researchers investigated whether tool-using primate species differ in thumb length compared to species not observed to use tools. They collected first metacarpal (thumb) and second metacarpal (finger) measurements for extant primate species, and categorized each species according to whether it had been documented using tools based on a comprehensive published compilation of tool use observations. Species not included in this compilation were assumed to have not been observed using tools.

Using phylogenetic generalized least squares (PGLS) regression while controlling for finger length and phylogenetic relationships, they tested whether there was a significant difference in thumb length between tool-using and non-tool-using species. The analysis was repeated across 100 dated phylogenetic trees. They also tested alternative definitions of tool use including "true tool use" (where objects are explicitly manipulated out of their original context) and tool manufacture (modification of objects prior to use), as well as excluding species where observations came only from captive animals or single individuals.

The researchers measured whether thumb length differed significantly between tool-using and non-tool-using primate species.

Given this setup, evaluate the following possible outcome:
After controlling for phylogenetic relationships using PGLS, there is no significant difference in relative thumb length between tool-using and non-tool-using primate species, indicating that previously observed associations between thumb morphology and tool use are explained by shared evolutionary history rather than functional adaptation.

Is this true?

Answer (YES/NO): NO